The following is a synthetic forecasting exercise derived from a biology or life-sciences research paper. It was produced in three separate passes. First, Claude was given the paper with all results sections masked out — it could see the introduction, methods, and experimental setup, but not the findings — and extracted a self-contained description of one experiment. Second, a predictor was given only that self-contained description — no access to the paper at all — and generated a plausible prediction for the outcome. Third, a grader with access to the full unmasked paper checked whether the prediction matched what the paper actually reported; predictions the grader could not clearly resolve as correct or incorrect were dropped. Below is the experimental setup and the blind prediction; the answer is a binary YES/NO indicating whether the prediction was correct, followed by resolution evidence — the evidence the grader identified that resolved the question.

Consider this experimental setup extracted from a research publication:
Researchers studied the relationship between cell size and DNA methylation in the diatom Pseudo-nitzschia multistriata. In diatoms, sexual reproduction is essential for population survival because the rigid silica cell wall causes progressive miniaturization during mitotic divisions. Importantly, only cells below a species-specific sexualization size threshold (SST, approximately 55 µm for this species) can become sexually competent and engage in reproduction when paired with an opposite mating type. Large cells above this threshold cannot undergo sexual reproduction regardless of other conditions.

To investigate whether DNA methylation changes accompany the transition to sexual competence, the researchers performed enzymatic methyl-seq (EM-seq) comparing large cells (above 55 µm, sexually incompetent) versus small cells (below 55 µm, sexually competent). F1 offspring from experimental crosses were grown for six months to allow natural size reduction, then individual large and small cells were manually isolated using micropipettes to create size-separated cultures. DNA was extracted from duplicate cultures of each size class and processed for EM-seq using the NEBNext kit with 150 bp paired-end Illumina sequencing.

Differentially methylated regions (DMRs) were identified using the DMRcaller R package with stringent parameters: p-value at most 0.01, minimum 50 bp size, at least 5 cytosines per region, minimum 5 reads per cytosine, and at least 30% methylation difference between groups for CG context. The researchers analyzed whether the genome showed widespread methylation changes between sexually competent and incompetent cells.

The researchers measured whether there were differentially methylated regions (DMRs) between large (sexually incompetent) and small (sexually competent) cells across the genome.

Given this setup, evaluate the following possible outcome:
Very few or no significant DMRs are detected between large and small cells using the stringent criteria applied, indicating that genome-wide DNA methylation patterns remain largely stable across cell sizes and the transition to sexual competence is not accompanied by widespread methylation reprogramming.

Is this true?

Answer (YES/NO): YES